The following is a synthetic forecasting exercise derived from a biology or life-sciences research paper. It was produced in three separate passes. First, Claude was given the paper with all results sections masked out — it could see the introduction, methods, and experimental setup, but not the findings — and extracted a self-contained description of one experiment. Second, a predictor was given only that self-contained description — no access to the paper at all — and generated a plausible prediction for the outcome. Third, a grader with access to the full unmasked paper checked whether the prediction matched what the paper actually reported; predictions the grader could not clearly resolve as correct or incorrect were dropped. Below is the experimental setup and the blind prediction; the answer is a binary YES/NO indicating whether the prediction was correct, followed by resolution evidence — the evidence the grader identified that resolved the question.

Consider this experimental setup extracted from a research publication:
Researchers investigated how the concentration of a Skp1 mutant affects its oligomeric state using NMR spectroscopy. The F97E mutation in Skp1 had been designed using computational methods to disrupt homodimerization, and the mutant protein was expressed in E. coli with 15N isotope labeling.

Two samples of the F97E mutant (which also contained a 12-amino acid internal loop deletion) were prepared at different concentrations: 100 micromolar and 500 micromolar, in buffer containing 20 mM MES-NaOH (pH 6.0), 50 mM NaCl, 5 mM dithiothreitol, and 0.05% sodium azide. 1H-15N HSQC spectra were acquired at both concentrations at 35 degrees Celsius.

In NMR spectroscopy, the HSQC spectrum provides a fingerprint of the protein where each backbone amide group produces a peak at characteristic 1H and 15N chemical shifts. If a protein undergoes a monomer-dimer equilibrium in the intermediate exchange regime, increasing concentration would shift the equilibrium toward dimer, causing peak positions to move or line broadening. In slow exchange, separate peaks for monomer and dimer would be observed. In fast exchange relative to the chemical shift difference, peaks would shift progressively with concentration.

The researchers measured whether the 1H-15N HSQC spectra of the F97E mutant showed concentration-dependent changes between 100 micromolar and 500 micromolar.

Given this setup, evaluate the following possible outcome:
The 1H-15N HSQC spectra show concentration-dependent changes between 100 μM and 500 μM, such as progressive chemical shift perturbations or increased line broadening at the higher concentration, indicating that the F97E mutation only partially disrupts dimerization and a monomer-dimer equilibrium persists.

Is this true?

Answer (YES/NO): NO